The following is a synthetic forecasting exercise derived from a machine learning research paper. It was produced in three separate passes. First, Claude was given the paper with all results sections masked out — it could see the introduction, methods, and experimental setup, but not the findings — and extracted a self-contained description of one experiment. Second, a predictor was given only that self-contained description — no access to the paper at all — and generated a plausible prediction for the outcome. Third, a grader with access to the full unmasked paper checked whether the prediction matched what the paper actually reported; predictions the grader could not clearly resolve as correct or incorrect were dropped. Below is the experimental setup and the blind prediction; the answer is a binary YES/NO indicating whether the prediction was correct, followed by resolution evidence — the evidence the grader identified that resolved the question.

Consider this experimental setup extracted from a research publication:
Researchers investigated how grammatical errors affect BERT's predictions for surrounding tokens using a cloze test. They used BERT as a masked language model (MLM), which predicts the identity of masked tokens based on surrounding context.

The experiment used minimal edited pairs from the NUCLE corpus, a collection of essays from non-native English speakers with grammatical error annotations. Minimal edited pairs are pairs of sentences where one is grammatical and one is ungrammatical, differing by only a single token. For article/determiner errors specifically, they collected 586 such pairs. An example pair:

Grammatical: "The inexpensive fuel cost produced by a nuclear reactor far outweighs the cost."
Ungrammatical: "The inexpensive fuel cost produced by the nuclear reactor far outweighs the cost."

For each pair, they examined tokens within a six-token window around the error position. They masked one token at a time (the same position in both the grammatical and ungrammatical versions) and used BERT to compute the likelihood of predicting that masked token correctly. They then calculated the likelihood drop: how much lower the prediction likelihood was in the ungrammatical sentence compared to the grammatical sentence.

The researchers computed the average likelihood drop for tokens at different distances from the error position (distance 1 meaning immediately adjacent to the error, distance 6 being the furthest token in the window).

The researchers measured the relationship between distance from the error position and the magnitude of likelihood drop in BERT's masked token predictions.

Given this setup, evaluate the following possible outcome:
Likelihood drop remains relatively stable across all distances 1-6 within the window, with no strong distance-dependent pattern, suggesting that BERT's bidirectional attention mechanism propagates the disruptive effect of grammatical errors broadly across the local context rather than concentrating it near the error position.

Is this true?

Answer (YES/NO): NO